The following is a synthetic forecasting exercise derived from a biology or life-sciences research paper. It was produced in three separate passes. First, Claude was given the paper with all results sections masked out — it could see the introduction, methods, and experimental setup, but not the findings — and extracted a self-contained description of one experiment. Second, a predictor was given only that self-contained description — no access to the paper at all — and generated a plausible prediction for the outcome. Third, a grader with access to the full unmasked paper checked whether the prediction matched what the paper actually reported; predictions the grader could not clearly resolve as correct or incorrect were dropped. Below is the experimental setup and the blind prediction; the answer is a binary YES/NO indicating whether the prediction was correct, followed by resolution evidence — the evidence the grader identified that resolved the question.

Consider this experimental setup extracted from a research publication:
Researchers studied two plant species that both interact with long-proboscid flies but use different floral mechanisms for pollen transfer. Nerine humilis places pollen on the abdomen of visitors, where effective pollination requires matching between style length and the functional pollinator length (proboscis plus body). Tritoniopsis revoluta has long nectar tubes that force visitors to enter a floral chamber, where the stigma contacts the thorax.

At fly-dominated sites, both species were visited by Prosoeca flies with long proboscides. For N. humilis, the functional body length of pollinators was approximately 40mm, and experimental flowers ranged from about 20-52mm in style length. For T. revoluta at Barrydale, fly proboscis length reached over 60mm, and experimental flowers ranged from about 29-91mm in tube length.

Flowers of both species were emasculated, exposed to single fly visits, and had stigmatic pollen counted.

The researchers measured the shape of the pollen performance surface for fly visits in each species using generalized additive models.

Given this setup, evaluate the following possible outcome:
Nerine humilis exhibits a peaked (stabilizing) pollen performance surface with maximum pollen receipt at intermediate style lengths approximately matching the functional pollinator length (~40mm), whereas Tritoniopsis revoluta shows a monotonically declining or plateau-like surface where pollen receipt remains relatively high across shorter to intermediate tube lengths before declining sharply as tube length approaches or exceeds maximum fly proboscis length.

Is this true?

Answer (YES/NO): NO